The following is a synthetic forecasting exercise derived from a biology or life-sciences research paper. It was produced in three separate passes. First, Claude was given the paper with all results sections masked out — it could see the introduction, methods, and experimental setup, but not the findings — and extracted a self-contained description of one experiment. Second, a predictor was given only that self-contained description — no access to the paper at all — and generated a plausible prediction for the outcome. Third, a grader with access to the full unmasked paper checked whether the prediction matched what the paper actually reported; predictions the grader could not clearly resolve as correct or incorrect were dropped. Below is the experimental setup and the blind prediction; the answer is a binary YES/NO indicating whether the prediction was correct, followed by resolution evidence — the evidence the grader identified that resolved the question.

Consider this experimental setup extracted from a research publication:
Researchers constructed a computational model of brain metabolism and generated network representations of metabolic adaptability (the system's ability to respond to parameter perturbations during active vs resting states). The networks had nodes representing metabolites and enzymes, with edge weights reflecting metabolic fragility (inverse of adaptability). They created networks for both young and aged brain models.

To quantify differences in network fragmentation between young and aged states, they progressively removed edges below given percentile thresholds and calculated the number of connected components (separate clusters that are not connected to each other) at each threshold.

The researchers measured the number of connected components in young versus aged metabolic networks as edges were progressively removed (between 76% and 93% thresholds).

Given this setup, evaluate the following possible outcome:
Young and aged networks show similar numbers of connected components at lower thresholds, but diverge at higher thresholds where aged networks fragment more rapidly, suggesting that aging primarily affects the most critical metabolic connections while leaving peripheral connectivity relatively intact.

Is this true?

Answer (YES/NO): NO